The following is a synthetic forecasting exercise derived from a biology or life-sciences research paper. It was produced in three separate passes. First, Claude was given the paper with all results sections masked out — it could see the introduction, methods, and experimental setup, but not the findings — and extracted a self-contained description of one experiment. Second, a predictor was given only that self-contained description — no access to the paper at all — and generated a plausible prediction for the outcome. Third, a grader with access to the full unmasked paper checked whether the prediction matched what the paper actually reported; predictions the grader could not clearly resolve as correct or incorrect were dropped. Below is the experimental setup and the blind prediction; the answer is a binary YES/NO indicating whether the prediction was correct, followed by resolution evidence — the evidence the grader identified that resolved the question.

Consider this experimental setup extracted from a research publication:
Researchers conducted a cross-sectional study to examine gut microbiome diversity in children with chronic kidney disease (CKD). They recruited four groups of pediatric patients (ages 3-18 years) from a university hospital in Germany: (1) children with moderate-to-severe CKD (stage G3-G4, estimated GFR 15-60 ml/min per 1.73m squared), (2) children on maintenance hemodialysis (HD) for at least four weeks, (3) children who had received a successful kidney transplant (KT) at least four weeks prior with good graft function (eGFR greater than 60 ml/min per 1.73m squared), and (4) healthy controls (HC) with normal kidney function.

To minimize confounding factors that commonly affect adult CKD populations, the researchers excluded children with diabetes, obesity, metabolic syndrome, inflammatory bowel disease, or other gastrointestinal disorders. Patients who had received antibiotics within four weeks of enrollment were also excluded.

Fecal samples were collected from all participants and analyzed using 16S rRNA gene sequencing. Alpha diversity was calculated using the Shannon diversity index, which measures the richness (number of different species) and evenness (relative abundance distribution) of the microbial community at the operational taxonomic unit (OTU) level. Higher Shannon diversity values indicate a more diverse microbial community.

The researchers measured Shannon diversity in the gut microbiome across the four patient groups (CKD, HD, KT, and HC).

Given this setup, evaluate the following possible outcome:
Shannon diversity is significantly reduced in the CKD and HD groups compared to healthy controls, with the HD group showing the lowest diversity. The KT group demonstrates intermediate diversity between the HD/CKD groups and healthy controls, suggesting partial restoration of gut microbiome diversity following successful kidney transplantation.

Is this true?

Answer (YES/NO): NO